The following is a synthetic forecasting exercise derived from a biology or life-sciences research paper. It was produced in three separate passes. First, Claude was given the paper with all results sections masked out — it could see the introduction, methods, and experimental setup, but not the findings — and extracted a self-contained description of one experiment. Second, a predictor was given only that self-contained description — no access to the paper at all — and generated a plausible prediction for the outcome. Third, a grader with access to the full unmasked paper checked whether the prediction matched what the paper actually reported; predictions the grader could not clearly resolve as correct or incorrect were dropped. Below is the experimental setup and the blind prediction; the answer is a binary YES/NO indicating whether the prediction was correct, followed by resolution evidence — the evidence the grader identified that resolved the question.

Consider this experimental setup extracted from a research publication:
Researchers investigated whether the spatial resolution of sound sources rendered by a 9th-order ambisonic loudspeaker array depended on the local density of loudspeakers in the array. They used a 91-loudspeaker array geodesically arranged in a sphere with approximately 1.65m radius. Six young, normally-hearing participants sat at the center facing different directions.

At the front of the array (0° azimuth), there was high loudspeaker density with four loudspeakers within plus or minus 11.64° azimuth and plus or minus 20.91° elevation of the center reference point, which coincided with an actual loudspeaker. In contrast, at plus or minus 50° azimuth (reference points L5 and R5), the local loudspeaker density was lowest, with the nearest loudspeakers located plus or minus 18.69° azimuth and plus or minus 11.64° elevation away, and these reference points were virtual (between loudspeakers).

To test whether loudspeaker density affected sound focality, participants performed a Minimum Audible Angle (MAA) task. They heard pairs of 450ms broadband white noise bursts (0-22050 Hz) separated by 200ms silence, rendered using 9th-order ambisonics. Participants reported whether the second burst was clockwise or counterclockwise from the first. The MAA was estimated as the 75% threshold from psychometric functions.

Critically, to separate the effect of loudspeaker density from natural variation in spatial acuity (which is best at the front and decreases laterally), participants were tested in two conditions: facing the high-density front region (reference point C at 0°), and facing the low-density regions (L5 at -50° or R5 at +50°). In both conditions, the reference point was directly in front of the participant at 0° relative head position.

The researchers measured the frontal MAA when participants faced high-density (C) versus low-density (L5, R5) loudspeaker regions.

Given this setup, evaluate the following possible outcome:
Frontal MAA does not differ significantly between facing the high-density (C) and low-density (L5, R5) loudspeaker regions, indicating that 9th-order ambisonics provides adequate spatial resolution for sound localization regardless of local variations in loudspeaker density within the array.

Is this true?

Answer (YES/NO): YES